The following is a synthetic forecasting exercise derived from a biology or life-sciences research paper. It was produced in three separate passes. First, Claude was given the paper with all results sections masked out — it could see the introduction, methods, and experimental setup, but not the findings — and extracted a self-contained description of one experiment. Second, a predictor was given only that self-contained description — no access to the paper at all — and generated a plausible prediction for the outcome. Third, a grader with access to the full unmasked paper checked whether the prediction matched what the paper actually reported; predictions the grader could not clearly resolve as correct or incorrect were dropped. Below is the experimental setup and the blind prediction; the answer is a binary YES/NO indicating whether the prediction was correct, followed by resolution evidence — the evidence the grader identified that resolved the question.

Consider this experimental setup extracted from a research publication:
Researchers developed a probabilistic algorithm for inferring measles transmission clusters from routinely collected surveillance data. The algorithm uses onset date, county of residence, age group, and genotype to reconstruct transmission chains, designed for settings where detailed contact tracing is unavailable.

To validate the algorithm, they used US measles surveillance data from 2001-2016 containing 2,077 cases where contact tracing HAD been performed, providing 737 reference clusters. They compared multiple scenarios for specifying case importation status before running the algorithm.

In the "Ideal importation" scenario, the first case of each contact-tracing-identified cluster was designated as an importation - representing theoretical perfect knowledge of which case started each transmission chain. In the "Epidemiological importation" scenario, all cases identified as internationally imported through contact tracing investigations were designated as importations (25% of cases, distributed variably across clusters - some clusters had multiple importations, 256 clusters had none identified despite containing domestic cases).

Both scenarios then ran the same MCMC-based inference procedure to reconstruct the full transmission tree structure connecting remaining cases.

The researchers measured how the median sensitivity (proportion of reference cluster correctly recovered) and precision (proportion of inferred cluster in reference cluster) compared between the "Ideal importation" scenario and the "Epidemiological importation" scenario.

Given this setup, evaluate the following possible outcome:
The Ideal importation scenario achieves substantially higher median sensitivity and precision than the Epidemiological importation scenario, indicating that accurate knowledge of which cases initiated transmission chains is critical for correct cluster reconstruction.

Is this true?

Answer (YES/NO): NO